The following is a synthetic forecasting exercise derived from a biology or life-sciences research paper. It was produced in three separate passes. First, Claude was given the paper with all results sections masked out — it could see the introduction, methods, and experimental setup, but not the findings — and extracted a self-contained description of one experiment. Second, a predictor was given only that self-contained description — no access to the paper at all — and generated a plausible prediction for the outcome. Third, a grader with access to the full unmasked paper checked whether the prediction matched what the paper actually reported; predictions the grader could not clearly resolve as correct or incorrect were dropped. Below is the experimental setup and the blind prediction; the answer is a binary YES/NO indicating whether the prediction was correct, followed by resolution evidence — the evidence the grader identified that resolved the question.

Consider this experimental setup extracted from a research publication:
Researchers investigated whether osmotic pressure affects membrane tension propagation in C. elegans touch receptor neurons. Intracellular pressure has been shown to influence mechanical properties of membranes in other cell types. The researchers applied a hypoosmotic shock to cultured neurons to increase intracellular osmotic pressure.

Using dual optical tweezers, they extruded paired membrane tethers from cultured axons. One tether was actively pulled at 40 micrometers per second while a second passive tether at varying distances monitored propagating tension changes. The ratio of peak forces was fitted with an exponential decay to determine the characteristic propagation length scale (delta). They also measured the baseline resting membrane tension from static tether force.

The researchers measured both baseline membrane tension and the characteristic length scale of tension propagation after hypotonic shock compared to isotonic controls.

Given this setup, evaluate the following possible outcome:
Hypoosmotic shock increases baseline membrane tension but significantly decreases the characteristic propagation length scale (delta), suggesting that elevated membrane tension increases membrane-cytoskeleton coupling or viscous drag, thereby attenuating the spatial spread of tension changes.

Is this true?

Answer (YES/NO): NO